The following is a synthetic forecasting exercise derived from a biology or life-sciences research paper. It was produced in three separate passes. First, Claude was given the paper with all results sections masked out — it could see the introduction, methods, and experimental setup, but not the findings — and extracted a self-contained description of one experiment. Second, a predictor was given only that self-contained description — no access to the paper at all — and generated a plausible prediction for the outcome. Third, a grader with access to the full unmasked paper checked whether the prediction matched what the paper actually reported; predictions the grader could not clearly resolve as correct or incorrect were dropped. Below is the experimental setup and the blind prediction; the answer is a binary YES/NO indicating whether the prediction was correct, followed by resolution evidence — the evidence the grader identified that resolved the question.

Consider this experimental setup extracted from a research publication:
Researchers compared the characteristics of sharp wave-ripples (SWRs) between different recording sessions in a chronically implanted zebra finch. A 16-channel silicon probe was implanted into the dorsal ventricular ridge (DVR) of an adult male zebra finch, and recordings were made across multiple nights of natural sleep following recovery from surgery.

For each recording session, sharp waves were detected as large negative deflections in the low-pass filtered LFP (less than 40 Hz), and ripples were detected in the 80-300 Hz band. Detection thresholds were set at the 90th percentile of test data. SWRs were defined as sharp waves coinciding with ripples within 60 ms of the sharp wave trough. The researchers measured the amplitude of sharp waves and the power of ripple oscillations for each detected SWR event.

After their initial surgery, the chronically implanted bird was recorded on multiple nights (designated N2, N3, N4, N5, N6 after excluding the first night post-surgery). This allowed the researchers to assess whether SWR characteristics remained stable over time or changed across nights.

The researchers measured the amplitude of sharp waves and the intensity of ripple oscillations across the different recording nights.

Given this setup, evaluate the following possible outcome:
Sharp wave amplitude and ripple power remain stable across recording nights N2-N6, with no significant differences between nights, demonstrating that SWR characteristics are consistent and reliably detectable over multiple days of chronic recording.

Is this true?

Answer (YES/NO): NO